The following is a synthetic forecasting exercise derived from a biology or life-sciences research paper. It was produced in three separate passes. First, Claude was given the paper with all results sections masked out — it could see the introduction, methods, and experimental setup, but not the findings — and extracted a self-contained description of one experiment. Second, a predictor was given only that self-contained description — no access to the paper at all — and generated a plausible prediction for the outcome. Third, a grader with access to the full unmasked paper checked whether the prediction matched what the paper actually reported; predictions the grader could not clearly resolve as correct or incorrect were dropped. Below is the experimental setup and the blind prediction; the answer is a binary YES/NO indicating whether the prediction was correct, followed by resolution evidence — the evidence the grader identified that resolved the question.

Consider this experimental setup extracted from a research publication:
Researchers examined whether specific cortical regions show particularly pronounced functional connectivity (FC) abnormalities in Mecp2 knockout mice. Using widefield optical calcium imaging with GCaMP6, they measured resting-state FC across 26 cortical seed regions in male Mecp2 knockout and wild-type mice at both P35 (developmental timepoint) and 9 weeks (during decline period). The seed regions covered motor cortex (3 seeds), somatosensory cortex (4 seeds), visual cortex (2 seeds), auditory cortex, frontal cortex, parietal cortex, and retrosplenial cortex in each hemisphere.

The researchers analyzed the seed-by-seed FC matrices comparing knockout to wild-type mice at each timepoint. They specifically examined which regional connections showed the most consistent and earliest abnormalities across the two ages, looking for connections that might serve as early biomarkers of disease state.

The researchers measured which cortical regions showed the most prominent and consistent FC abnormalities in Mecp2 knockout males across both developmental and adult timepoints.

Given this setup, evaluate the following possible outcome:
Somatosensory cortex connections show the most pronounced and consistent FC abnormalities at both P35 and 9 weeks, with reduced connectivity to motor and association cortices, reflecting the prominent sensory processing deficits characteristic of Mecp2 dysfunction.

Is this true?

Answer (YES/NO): NO